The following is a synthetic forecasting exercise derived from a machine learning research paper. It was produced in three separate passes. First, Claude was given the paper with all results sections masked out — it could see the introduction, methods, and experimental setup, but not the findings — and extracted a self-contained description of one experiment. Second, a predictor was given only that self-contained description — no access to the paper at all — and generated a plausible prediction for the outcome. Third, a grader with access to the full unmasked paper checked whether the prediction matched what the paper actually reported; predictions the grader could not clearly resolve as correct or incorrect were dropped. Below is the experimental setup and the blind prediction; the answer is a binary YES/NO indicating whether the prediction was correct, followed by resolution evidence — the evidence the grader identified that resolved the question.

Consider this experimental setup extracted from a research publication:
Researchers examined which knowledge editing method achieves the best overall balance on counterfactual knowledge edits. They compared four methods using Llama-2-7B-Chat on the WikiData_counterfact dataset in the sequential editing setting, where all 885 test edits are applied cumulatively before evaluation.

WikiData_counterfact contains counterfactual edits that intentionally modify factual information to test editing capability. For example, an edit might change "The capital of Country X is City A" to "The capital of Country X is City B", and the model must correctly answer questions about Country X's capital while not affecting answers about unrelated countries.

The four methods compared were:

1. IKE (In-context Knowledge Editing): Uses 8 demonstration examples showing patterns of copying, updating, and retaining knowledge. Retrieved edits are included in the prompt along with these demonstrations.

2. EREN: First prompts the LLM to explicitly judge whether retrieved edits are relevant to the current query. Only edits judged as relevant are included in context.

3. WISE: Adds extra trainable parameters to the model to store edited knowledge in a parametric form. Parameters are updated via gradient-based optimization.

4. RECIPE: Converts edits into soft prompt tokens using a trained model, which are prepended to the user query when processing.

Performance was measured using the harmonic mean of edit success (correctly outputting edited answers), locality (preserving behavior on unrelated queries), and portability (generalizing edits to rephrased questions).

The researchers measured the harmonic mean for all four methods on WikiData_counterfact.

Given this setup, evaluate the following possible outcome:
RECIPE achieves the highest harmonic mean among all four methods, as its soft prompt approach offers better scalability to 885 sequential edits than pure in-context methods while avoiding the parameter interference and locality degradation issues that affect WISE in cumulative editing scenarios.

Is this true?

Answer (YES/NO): NO